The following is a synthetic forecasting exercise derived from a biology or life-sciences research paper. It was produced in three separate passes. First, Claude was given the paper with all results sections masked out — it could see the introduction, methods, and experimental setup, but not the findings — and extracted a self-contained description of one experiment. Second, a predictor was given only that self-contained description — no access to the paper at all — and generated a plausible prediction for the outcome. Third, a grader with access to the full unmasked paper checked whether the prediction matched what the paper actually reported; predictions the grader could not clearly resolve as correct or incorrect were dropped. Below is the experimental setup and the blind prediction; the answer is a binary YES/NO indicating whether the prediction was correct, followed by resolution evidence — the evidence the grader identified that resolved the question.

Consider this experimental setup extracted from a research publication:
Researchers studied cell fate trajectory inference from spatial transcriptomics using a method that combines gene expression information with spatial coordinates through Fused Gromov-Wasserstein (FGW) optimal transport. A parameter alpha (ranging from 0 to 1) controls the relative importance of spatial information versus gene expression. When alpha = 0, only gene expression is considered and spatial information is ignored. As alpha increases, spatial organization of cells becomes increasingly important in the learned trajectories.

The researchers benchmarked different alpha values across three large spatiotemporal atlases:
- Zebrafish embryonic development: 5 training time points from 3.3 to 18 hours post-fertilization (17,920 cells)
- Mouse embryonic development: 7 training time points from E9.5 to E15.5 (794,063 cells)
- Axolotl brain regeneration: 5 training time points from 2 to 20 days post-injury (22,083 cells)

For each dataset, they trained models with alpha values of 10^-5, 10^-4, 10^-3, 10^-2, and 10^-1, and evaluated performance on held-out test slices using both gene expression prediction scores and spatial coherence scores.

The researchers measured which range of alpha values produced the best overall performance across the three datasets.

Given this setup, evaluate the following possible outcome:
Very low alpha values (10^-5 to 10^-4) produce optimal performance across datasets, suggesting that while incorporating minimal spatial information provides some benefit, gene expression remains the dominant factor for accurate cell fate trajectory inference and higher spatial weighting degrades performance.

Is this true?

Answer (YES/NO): NO